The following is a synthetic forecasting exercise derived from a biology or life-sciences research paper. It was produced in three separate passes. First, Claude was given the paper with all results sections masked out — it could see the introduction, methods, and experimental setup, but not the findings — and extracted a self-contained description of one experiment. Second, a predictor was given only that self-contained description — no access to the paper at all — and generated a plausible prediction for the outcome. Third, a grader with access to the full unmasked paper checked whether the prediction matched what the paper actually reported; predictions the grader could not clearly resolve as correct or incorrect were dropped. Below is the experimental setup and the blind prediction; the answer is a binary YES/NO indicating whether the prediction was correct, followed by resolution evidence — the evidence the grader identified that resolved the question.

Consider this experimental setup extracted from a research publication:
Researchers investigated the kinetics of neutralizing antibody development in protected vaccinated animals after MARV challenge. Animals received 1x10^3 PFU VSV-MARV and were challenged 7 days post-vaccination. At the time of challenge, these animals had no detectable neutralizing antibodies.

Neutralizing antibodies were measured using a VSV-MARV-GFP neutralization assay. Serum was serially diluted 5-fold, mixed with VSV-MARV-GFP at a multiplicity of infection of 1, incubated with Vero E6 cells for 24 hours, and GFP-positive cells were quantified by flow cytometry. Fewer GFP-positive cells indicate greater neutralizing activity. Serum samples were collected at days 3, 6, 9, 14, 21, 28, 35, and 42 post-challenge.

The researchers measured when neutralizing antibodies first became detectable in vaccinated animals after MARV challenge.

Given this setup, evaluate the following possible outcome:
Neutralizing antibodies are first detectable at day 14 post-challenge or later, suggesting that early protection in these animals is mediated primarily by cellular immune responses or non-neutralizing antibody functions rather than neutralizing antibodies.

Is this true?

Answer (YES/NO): NO